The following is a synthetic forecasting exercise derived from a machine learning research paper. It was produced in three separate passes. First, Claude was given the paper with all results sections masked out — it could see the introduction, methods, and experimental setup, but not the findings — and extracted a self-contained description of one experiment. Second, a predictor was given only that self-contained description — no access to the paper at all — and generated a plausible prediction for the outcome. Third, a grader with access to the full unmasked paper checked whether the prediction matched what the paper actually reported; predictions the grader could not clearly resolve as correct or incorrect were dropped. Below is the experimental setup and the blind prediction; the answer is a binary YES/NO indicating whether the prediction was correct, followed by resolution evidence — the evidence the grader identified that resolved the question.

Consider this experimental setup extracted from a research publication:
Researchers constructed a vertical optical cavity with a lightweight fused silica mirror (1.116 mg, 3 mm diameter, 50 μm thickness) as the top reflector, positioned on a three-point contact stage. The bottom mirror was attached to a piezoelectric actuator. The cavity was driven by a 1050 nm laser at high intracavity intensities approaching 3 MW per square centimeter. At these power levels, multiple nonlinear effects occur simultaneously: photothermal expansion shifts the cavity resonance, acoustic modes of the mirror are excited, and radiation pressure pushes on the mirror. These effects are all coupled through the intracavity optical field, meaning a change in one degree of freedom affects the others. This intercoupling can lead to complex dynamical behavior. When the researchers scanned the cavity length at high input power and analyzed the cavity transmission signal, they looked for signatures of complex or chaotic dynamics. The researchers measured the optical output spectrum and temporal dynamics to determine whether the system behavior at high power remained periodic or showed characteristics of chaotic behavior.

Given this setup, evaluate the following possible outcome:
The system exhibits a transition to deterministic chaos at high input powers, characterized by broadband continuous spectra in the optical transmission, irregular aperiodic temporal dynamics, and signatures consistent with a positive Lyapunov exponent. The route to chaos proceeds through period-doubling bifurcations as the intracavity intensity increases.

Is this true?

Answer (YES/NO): NO